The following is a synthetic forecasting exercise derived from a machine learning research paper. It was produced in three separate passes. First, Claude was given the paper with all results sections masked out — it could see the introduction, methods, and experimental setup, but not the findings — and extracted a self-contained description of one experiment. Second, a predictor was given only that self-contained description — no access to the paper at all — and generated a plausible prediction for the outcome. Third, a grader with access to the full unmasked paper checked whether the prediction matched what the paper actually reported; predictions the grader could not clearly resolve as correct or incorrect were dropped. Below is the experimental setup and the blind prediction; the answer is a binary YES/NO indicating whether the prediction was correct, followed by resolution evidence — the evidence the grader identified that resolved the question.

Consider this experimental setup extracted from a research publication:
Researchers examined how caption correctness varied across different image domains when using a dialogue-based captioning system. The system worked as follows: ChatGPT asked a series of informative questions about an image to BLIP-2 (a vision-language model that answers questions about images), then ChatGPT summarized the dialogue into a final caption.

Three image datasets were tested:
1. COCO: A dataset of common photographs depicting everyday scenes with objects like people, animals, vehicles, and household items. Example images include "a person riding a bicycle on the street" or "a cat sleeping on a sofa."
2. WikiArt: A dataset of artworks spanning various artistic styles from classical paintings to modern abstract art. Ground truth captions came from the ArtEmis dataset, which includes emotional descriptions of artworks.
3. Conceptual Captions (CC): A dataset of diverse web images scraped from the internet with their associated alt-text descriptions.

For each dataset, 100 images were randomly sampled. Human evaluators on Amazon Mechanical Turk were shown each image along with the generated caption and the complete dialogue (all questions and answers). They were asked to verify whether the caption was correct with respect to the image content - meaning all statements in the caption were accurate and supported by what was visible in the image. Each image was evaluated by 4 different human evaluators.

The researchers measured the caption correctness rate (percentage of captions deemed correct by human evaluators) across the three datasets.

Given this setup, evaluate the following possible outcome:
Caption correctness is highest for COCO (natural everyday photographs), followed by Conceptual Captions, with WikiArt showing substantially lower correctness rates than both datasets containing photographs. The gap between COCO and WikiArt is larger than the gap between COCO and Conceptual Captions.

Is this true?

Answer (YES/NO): NO